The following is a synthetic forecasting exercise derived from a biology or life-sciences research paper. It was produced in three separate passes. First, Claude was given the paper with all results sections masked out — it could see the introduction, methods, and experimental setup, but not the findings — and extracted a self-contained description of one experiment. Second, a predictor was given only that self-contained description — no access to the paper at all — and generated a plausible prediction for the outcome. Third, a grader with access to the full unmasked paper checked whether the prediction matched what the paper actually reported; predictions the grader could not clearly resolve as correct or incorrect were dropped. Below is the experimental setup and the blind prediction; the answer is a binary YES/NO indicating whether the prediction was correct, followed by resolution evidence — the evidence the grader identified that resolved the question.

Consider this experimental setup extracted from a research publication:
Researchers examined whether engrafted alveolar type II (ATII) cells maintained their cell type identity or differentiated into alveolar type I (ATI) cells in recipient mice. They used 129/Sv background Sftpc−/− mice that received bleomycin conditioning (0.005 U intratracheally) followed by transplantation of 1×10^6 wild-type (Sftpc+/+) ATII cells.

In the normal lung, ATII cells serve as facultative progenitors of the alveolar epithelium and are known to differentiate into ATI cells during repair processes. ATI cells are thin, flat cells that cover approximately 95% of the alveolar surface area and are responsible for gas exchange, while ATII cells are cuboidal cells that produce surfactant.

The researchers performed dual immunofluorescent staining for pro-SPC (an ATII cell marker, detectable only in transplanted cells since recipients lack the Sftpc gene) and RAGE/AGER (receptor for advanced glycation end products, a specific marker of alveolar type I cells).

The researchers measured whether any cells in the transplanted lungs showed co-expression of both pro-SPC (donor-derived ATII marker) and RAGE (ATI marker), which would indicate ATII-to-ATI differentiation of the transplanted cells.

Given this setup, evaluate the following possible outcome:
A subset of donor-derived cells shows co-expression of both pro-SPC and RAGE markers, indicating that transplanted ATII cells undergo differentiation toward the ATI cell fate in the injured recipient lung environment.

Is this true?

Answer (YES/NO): NO